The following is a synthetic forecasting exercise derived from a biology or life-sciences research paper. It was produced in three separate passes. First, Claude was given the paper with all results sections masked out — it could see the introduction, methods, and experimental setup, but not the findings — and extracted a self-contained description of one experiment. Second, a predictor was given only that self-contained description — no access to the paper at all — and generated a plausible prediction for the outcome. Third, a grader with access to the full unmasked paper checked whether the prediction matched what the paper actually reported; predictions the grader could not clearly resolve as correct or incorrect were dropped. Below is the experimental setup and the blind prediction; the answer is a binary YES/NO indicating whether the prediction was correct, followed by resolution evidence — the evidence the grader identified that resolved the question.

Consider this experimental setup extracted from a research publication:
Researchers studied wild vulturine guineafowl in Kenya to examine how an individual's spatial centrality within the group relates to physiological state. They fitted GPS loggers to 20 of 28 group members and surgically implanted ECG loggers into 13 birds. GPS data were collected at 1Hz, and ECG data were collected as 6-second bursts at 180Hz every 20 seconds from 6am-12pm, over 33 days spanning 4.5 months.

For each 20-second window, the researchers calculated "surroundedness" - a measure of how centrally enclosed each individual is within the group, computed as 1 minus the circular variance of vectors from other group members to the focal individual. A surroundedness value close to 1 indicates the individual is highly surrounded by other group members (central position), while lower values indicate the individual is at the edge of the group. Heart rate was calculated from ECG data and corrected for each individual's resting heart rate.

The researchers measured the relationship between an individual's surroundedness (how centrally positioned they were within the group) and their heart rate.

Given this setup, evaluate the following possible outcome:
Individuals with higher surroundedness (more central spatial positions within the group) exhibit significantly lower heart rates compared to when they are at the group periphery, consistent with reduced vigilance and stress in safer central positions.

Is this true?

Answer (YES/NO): NO